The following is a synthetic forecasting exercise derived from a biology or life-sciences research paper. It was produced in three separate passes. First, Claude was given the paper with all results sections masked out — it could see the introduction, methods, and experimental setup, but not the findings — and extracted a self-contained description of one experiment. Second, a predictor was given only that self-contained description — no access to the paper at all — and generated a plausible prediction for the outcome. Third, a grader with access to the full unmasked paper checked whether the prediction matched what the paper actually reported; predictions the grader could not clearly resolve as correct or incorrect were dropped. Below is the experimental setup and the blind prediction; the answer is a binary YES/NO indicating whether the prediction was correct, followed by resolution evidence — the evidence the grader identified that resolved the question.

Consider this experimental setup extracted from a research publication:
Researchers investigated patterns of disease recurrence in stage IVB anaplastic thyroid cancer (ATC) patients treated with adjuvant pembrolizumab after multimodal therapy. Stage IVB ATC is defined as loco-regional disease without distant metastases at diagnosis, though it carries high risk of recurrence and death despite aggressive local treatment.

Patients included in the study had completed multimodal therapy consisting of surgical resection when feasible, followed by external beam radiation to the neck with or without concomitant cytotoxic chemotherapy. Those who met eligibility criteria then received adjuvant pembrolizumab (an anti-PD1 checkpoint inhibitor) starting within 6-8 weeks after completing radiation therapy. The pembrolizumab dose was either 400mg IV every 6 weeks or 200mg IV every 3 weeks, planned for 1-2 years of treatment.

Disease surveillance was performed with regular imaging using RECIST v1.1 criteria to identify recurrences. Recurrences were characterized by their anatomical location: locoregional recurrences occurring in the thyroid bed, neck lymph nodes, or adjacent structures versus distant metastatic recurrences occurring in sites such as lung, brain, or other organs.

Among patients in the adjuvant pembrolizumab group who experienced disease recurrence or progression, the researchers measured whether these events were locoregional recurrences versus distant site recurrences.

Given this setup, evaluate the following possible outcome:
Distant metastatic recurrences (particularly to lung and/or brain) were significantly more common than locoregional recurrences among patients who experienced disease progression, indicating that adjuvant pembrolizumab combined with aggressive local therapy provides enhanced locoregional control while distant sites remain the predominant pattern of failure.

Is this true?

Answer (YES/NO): NO